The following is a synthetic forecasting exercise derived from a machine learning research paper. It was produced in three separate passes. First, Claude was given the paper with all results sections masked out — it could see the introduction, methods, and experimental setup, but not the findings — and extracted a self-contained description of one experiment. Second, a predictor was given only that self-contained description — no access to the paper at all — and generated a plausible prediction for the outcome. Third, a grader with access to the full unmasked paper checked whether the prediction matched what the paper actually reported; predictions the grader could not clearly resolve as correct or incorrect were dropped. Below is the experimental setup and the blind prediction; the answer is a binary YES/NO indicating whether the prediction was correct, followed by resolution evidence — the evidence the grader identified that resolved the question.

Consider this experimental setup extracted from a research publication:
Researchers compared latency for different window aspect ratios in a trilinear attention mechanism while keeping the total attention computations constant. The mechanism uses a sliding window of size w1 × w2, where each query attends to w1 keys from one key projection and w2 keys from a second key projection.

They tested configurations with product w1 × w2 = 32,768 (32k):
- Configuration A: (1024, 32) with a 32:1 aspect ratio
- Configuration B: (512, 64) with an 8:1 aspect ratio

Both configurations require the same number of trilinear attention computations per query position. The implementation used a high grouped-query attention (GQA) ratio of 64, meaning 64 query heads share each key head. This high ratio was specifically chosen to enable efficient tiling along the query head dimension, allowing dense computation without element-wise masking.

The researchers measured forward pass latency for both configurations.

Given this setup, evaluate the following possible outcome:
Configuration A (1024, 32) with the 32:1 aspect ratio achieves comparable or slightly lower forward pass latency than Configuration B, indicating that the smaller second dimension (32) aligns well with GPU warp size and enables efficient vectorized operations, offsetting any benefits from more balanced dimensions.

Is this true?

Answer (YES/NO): YES